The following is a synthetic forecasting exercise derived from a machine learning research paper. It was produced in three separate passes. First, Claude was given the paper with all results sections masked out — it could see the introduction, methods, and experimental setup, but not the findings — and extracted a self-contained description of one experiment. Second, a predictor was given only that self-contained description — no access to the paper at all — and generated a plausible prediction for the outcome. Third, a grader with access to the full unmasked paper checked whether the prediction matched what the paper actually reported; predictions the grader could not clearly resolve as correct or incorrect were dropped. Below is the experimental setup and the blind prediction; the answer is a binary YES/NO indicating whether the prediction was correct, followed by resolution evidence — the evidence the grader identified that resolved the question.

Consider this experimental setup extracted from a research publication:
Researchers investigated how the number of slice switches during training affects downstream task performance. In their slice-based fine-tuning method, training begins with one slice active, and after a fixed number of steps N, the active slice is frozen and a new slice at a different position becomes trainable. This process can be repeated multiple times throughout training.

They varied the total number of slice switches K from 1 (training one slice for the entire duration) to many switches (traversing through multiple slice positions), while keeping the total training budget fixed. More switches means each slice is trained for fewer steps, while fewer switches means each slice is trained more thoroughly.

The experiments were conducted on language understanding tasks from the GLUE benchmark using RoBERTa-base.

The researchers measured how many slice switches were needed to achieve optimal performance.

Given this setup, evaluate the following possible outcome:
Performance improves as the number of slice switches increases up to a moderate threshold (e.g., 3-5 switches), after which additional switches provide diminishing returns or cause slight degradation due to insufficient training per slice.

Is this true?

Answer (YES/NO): NO